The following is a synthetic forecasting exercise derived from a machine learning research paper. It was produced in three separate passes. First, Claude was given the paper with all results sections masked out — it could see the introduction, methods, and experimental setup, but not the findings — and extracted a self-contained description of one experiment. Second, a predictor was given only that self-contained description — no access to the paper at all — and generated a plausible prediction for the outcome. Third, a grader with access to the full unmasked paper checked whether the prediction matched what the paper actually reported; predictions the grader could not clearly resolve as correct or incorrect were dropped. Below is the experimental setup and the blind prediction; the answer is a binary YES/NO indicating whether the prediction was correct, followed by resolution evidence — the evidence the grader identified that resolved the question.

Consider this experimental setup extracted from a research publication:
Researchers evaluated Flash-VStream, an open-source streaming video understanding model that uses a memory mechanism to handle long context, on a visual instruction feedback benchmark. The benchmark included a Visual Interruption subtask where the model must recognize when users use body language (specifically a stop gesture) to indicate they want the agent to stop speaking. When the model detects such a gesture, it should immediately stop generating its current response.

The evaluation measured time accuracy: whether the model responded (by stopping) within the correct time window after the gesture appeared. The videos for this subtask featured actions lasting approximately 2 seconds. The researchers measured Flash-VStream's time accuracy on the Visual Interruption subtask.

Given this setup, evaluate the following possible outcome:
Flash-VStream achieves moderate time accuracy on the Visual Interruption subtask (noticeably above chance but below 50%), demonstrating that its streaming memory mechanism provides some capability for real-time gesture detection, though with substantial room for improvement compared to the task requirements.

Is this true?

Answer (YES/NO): NO